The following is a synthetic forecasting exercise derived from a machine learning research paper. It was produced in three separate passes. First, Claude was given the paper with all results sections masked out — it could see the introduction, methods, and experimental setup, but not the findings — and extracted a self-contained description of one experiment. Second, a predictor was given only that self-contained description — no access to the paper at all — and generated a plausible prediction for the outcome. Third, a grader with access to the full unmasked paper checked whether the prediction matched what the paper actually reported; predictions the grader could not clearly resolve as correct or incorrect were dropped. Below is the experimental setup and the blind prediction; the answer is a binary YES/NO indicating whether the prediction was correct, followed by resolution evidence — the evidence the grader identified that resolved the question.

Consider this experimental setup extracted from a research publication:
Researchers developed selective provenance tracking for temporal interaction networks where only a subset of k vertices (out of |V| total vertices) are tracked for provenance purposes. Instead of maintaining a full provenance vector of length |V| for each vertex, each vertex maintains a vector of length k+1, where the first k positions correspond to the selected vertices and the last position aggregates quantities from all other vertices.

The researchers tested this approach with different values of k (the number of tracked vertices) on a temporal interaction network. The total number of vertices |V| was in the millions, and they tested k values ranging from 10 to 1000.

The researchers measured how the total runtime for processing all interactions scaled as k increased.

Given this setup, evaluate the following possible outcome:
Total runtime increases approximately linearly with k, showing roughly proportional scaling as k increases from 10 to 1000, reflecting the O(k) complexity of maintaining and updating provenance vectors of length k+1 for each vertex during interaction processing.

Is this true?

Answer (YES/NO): YES